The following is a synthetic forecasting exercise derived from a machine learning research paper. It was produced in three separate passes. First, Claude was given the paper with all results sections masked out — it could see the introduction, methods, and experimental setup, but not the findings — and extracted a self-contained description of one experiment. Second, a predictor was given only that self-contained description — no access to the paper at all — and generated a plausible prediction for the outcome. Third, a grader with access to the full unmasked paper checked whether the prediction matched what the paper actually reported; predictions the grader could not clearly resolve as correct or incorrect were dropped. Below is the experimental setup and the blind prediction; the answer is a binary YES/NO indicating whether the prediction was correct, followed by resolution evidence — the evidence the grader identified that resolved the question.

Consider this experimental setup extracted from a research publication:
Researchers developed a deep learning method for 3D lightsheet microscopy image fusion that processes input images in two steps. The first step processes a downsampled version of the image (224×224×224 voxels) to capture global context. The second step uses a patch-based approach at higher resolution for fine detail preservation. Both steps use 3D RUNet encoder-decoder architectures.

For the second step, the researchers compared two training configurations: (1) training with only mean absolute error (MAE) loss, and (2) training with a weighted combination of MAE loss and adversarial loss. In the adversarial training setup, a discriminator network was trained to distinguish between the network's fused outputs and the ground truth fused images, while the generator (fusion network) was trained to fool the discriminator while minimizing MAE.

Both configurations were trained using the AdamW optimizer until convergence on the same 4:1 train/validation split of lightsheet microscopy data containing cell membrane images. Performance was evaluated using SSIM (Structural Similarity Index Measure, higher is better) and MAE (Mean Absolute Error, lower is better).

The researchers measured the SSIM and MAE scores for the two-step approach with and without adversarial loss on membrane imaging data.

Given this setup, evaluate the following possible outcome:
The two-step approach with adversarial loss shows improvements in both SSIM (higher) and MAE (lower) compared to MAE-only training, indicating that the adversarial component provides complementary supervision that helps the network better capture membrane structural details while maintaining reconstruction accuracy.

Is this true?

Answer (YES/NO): NO